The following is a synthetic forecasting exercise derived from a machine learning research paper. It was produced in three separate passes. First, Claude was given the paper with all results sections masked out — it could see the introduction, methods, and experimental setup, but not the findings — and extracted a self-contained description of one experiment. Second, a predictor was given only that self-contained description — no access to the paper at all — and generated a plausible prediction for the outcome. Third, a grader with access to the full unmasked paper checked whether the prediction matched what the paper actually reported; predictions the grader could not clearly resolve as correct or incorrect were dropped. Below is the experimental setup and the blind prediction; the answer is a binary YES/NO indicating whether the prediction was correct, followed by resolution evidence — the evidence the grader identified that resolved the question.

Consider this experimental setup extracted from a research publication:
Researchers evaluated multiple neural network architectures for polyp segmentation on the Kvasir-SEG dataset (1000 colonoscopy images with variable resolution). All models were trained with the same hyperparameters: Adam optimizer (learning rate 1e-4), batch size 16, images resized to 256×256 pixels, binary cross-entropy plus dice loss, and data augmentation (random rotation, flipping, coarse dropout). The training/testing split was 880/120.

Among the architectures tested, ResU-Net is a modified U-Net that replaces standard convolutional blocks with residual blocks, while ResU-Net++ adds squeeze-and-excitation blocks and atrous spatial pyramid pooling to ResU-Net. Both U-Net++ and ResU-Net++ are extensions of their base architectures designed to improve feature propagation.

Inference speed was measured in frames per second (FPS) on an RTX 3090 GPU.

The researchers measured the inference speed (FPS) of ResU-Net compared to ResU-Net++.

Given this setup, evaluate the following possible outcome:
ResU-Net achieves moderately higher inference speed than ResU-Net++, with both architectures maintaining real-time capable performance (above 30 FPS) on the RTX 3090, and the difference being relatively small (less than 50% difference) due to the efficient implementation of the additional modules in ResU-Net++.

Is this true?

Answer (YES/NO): NO